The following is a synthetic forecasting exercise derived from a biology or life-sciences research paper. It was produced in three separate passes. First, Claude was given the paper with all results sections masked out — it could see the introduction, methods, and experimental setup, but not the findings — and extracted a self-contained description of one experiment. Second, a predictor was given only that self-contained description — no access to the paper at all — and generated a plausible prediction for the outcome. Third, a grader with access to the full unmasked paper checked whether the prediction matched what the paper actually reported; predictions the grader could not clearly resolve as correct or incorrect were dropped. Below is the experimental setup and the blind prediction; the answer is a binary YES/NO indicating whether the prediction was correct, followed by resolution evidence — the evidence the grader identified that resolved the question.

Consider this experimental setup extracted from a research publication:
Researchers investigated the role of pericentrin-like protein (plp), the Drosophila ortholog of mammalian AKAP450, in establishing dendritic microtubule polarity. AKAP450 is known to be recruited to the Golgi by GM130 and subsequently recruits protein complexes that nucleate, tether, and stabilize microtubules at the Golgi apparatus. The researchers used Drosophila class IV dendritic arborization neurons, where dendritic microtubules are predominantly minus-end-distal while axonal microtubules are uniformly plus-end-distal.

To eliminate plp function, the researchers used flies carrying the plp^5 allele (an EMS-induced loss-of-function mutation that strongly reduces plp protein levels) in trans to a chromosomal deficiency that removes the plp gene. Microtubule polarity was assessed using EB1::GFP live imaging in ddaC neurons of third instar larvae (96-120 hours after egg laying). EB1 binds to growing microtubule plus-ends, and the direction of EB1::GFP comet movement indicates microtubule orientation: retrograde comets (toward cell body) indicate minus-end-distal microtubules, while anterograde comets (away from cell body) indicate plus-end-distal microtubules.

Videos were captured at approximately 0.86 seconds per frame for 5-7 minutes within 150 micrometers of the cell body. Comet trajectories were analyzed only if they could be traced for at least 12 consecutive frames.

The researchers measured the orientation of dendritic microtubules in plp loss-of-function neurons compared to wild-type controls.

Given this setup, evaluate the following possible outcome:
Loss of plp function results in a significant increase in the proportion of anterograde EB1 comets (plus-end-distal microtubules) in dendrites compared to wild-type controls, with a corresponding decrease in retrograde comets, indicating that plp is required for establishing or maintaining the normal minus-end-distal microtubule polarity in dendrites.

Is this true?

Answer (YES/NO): NO